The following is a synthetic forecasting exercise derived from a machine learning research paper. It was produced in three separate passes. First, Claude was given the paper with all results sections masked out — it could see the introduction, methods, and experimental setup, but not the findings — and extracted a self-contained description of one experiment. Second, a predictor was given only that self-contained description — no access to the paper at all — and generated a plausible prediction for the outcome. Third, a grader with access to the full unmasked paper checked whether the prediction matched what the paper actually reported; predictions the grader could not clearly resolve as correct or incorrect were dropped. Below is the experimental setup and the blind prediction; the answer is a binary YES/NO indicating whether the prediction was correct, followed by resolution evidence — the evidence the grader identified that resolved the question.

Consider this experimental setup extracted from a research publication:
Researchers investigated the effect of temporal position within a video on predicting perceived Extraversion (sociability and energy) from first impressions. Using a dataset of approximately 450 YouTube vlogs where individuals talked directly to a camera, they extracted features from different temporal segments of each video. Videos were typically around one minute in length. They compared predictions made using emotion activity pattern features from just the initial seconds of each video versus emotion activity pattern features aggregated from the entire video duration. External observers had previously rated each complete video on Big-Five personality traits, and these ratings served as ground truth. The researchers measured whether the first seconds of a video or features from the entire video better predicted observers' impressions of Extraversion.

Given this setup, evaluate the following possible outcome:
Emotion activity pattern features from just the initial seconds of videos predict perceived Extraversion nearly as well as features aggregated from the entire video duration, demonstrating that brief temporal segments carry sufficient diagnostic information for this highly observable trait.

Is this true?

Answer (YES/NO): NO